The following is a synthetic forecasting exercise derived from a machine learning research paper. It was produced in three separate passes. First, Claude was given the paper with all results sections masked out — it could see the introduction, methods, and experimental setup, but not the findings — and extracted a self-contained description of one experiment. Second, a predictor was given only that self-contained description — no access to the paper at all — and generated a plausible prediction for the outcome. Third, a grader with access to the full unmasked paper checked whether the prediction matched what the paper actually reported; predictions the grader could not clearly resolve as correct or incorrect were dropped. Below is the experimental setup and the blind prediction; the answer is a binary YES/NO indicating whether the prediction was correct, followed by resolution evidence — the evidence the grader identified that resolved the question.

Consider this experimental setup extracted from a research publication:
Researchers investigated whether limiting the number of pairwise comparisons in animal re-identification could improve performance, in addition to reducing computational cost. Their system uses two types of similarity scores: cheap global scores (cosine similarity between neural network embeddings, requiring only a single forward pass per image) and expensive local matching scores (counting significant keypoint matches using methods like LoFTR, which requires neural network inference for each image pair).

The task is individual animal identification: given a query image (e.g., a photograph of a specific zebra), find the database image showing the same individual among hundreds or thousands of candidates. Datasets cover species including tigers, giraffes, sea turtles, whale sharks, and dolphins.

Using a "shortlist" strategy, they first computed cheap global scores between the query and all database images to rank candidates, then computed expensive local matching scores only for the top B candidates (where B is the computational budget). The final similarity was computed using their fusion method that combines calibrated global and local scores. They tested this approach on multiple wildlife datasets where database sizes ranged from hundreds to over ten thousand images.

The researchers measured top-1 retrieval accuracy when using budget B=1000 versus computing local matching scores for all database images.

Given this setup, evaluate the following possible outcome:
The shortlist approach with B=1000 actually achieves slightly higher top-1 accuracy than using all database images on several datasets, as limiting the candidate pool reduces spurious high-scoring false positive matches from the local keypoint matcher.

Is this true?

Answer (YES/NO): YES